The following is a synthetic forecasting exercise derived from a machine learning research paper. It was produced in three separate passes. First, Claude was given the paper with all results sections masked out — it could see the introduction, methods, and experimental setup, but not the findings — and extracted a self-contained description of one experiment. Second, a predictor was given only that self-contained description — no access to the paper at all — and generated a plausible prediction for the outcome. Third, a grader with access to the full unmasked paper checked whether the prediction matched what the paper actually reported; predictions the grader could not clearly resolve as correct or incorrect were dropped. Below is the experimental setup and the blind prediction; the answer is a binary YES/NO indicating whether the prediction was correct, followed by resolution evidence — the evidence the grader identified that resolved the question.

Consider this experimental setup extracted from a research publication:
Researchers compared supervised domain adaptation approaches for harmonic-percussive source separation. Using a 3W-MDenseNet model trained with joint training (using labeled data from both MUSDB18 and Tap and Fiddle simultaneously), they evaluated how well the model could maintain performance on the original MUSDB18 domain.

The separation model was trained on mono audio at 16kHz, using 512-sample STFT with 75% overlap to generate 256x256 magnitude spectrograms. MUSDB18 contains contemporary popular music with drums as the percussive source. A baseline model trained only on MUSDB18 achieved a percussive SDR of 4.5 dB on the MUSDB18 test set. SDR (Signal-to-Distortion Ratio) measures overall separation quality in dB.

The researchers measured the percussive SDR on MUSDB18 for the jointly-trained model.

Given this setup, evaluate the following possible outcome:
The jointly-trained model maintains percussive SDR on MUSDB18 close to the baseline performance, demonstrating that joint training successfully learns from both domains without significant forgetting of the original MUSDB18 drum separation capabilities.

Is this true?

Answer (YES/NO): YES